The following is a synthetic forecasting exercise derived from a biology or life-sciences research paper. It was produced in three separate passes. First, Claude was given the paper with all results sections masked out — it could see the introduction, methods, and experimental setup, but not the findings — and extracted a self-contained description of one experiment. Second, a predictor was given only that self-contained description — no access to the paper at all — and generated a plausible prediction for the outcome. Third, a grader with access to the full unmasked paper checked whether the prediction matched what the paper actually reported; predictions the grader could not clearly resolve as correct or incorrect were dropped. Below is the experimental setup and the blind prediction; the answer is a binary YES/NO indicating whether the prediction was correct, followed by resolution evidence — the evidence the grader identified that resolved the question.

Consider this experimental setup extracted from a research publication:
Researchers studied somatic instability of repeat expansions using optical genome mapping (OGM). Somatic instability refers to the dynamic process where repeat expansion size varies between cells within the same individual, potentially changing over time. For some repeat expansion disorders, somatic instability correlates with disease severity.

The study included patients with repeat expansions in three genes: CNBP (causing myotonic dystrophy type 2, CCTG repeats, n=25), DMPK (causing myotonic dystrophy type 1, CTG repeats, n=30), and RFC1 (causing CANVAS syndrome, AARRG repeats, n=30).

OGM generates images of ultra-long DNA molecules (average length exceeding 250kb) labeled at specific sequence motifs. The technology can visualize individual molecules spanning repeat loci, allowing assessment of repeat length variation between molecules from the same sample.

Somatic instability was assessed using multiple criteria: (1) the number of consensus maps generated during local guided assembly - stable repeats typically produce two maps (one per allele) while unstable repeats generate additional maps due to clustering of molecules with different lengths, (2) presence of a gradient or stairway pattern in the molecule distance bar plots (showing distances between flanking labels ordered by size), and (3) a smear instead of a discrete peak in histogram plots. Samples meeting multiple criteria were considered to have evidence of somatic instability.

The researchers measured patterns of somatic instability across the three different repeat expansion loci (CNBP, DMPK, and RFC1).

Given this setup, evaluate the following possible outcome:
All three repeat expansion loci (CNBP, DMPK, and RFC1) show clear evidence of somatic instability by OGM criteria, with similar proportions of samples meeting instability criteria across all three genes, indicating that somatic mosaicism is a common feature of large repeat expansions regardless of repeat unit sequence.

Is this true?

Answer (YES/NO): NO